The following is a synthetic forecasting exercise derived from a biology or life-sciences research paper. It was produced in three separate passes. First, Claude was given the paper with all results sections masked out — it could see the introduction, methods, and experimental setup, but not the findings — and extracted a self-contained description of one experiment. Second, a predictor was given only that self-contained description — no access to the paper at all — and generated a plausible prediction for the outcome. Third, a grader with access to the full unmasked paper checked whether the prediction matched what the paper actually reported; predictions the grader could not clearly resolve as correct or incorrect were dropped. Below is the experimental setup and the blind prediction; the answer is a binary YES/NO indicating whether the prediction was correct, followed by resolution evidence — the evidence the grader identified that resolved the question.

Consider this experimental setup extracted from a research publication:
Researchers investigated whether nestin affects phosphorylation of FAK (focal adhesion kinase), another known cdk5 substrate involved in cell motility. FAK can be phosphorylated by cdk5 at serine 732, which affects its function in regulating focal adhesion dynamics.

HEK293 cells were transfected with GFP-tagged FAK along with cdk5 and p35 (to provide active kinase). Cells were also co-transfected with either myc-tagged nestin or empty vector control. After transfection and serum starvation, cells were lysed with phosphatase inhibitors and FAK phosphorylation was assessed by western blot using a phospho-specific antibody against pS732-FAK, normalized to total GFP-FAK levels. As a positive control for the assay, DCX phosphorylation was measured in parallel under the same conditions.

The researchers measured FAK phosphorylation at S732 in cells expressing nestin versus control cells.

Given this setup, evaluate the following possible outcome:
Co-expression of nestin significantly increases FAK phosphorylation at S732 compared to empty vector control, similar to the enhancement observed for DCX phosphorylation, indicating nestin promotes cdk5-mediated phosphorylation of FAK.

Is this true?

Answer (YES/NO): NO